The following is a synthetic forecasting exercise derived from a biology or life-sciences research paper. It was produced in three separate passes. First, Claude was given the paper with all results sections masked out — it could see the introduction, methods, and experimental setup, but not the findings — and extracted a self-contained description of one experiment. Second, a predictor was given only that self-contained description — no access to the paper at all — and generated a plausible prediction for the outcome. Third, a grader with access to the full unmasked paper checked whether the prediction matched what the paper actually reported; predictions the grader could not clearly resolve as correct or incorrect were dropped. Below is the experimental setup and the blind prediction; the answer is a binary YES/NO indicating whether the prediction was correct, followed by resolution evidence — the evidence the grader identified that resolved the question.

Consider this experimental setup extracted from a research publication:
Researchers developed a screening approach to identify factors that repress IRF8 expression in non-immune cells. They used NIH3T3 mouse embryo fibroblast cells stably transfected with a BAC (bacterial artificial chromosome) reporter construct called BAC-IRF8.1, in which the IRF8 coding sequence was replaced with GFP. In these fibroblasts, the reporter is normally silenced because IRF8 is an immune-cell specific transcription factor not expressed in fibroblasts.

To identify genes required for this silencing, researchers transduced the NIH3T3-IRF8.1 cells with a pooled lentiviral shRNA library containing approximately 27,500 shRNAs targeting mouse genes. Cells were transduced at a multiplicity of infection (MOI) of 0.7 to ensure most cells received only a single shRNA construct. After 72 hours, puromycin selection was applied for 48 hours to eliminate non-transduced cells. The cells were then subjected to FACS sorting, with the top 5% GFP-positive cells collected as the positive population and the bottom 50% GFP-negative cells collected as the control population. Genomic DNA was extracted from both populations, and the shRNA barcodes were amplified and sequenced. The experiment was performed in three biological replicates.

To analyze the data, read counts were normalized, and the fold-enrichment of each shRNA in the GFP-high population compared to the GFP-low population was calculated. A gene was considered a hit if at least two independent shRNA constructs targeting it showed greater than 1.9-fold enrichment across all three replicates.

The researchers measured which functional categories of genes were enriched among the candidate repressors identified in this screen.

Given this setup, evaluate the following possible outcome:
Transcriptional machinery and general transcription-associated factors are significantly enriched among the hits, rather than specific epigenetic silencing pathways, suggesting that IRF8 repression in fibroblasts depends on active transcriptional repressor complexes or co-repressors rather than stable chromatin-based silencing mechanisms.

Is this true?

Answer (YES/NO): NO